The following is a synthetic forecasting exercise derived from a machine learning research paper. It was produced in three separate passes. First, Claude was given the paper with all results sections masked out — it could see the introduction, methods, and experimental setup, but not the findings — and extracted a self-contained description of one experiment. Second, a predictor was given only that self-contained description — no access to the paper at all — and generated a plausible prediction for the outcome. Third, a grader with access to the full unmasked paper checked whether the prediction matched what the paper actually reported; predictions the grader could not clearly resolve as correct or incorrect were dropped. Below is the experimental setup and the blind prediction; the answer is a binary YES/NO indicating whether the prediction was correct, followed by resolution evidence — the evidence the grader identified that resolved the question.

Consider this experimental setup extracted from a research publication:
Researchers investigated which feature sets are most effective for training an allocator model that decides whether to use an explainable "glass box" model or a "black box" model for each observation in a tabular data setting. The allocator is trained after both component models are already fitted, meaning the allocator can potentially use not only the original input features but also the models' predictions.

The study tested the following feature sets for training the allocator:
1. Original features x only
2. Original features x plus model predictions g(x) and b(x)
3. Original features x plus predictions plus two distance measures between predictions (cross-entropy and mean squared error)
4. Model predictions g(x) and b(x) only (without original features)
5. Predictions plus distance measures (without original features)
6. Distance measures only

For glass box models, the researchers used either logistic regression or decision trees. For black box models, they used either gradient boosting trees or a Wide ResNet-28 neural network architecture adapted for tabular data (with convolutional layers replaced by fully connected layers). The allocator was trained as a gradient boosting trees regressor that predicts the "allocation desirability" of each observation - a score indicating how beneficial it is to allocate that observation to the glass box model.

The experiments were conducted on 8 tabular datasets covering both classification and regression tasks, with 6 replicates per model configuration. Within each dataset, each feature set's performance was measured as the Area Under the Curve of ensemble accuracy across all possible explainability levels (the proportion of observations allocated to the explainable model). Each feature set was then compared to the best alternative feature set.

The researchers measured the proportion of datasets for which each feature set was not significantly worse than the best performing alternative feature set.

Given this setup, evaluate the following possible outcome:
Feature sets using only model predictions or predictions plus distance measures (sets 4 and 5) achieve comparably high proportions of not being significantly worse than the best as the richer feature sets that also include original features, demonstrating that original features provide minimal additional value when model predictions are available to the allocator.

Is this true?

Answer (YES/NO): NO